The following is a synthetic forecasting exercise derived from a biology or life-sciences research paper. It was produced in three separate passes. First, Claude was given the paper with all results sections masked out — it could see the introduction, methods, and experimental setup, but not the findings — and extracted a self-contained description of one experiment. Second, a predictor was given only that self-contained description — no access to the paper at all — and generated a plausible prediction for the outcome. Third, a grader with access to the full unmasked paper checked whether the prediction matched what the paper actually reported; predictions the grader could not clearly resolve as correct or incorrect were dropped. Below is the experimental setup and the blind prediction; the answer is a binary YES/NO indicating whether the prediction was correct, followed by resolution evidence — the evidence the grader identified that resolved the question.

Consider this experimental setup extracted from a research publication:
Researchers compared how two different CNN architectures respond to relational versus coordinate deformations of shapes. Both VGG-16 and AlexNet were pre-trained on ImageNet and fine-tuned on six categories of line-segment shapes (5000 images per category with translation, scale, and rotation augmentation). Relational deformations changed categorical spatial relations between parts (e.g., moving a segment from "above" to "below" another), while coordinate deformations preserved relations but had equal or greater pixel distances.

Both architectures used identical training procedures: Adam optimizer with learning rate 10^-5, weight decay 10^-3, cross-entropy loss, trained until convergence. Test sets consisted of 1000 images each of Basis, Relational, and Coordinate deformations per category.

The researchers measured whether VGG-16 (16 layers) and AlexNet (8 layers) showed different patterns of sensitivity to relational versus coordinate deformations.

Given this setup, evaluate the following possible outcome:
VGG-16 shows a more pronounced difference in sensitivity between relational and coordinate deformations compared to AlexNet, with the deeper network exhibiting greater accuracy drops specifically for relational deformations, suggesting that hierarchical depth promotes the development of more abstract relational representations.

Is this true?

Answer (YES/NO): NO